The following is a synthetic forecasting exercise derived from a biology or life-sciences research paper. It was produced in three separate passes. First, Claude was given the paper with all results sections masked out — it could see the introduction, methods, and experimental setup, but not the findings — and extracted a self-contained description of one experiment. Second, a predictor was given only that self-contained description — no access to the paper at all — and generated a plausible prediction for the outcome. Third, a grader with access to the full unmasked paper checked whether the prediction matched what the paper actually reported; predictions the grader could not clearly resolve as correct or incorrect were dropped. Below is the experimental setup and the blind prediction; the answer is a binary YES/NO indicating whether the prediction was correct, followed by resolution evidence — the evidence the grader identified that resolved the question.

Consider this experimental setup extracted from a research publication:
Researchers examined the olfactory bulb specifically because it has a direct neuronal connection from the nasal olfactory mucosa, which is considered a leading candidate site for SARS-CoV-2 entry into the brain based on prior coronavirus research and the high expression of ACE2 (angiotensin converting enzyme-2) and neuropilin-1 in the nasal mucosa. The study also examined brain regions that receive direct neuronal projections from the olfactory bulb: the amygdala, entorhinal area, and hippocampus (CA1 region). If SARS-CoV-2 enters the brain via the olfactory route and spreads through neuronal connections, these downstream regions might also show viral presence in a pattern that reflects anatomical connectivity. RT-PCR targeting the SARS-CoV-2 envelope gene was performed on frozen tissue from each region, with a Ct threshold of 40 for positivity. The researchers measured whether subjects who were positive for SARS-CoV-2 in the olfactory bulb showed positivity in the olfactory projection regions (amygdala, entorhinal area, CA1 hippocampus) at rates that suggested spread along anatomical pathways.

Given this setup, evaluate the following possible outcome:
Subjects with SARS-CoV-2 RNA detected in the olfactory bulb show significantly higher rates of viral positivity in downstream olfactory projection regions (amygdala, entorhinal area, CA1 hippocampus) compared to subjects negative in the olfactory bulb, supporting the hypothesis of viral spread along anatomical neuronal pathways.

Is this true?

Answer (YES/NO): NO